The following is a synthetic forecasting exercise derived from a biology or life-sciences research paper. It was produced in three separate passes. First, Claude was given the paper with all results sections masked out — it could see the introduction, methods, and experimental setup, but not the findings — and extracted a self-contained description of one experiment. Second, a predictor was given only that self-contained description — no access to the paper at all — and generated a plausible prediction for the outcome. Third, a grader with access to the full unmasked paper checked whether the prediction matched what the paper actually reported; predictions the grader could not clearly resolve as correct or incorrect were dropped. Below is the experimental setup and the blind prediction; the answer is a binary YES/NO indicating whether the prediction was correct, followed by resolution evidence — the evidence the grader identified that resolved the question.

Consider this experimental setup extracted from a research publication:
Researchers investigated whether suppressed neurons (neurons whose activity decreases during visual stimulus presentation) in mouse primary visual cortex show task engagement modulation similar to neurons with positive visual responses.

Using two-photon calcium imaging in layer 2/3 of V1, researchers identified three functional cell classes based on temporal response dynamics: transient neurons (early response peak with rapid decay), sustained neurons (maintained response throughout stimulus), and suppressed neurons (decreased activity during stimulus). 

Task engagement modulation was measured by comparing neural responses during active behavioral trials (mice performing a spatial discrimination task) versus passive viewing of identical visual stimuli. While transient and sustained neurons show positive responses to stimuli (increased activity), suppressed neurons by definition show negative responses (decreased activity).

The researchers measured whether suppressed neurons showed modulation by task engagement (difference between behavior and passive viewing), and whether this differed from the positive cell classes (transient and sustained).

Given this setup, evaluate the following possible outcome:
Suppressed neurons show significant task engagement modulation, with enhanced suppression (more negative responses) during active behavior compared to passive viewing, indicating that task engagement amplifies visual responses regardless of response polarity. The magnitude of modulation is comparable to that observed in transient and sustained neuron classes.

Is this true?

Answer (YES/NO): NO